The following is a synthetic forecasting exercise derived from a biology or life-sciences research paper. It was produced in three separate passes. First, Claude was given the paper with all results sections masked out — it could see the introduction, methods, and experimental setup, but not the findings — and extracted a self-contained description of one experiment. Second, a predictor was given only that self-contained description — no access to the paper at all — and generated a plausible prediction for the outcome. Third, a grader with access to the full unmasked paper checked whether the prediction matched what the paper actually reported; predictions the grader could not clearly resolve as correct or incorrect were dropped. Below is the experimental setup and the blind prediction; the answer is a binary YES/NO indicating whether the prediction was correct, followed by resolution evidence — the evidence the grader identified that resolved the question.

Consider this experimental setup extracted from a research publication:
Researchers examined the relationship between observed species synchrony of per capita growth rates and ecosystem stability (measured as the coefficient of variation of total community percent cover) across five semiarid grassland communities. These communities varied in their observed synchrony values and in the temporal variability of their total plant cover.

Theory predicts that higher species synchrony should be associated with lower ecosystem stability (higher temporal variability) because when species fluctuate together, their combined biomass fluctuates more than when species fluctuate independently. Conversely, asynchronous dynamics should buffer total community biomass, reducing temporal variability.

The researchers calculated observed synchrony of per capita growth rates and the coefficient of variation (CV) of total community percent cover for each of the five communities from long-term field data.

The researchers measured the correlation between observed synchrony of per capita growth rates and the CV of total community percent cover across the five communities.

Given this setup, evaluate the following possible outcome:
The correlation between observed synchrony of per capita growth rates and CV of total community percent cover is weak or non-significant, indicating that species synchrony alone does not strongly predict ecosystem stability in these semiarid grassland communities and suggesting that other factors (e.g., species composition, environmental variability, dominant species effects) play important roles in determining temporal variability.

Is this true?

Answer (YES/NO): NO